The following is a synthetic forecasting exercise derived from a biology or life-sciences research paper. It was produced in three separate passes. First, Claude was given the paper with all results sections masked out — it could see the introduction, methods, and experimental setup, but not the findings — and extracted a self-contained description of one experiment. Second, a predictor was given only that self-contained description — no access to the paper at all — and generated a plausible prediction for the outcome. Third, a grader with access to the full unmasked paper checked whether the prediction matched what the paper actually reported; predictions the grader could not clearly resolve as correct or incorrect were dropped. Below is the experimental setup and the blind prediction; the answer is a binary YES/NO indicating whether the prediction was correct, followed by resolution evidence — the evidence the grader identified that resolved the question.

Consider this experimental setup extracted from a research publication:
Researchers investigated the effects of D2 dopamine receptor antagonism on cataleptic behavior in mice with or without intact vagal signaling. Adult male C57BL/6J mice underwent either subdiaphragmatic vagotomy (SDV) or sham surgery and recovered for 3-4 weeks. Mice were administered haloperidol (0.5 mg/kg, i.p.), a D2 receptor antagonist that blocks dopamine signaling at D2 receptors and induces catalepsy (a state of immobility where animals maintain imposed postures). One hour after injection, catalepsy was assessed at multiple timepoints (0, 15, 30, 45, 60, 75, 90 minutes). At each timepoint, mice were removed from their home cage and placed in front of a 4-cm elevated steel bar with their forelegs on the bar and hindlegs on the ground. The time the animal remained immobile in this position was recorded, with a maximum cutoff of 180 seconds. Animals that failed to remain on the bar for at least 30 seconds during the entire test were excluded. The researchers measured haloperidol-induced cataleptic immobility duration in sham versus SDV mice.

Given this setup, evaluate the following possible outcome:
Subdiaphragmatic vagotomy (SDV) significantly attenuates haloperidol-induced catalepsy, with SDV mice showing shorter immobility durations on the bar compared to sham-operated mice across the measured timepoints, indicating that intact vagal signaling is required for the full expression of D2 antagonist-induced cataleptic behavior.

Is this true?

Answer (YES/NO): YES